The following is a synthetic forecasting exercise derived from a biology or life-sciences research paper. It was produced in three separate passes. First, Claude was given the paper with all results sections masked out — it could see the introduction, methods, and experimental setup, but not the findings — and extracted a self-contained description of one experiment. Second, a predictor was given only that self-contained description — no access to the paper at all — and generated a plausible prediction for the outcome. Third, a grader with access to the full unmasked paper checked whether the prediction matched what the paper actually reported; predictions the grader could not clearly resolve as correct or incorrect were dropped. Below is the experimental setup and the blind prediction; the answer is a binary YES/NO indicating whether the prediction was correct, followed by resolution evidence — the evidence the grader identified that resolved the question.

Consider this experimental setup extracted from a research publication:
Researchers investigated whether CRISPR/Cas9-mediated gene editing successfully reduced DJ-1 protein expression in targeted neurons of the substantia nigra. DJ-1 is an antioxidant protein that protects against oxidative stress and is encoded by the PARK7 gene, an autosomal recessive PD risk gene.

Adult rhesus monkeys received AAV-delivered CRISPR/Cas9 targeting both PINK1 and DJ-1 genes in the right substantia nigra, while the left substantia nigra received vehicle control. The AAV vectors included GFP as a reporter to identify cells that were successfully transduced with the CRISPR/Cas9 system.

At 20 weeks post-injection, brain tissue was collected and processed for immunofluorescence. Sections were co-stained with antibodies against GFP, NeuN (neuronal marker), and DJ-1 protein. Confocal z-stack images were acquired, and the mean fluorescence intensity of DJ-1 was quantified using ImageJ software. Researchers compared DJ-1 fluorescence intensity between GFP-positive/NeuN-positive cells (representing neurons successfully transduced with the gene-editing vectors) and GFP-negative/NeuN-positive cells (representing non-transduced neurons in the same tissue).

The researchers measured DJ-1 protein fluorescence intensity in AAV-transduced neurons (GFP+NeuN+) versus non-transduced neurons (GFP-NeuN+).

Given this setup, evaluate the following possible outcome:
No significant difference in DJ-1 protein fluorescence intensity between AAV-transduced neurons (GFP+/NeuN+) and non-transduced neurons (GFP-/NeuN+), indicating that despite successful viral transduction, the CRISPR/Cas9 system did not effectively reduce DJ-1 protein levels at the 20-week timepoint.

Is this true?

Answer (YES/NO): NO